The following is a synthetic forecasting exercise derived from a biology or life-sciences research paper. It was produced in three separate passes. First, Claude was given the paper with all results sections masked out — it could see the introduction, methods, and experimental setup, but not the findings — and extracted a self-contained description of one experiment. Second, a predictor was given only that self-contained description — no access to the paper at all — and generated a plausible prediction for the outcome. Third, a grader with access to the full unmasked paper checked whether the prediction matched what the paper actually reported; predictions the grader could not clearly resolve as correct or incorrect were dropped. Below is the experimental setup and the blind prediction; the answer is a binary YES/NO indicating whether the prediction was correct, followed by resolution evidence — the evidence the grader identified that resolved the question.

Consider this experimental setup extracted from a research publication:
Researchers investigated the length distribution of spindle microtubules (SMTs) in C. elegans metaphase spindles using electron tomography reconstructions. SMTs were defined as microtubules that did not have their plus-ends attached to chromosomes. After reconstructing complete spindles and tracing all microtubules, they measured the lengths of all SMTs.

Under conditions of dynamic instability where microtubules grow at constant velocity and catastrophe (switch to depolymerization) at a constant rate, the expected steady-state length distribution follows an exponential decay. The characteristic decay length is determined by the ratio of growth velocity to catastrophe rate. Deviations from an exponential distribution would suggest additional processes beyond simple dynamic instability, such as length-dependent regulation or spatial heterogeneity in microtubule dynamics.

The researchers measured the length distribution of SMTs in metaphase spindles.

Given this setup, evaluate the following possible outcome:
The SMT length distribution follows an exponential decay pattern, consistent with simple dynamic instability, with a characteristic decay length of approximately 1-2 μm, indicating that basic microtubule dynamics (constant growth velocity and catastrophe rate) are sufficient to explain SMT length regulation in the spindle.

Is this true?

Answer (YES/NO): NO